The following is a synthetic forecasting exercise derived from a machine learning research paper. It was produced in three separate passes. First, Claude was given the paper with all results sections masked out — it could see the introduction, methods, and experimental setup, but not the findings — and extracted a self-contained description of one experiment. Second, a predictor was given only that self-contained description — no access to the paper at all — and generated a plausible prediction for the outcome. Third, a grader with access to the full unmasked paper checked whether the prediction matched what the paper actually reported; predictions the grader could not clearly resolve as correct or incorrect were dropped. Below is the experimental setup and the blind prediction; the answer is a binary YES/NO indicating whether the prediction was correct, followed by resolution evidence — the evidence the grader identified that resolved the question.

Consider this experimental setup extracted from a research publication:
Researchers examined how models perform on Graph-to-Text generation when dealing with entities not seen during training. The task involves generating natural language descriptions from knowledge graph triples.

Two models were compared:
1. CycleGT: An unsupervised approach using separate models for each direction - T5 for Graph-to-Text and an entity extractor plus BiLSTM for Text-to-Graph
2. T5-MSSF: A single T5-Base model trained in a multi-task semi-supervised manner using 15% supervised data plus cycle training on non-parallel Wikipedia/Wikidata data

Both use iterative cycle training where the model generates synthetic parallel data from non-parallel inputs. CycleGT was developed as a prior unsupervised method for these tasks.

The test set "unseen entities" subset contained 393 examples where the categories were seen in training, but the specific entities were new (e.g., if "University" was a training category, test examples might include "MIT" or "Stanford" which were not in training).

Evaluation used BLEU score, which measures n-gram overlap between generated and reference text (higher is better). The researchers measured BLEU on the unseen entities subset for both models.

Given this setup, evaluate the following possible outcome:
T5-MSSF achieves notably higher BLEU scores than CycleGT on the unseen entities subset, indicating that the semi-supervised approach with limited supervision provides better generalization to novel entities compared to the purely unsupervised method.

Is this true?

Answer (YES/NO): NO